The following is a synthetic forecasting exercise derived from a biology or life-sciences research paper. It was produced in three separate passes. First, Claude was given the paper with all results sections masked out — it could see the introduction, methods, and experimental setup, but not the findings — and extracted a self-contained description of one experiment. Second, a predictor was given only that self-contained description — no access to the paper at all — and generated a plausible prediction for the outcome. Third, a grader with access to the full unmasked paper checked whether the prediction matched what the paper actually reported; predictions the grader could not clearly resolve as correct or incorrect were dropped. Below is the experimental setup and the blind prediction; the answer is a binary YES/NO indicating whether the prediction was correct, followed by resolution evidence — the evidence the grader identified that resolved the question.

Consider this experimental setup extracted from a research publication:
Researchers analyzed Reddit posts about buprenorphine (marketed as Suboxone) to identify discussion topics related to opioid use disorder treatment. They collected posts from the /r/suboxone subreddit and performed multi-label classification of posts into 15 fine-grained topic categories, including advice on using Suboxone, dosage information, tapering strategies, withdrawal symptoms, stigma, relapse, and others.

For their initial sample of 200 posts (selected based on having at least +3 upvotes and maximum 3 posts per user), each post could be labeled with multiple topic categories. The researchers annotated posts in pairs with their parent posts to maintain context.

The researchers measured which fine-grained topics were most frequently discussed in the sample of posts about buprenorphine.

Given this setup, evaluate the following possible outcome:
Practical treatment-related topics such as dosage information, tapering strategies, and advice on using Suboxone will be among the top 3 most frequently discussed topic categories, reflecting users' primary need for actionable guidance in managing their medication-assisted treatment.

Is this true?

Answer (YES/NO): YES